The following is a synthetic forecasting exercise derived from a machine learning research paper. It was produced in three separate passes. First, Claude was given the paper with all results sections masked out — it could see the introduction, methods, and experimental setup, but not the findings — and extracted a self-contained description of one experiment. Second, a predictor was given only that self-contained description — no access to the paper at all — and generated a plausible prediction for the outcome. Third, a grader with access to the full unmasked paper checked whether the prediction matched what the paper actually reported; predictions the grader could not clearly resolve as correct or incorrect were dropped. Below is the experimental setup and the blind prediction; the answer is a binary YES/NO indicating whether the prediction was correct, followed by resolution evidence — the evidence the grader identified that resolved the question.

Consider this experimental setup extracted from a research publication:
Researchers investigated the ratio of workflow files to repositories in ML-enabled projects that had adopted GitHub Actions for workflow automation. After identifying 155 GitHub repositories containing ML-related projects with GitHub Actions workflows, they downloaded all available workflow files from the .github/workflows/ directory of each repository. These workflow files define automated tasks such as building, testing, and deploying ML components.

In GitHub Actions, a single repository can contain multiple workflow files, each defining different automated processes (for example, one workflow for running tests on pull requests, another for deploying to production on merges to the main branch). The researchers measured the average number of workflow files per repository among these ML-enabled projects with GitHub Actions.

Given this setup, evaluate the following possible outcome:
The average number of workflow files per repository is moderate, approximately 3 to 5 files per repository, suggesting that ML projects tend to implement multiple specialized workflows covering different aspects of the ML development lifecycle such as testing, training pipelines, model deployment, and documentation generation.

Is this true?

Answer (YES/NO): NO